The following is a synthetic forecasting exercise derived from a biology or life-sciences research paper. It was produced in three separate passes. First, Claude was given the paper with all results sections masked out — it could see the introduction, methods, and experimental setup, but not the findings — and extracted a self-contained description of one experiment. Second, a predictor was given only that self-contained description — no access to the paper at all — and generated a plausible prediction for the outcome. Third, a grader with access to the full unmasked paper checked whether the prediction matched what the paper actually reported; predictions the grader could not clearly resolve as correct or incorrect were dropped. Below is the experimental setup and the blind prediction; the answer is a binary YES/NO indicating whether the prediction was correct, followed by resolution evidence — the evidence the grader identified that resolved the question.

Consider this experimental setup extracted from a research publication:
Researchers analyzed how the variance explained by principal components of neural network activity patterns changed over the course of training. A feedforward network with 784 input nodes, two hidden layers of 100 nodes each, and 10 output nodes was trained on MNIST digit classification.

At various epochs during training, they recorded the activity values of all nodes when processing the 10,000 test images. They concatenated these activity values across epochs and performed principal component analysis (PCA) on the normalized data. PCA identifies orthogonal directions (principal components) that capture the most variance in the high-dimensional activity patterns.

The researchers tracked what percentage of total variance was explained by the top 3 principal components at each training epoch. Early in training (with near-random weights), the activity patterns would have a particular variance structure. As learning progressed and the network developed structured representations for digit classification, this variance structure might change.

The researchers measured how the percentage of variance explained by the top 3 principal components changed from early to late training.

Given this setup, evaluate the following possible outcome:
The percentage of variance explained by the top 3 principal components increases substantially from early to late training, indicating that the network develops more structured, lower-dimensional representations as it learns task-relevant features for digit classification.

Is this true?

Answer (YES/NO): NO